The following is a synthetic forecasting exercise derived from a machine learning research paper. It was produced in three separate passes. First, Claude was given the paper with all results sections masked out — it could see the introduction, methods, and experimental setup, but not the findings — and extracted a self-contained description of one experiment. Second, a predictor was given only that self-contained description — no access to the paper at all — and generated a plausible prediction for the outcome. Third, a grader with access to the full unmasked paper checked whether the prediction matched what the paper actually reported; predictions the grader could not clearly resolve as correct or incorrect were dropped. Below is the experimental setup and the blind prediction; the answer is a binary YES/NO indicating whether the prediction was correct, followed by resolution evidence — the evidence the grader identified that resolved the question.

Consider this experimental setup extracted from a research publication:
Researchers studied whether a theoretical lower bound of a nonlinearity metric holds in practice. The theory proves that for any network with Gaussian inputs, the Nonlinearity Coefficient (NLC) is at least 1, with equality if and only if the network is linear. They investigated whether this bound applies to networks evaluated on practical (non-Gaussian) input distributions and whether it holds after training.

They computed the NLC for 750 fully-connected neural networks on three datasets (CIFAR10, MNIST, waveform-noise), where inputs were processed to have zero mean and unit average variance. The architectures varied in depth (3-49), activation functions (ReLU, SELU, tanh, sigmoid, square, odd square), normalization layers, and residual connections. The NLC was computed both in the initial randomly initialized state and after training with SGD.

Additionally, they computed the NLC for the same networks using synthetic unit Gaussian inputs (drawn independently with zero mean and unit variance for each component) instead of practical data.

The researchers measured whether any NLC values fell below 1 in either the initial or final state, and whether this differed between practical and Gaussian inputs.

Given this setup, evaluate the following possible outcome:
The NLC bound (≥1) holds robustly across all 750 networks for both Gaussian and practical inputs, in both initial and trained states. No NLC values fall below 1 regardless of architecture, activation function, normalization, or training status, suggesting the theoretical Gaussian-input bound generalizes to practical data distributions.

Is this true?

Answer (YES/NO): NO